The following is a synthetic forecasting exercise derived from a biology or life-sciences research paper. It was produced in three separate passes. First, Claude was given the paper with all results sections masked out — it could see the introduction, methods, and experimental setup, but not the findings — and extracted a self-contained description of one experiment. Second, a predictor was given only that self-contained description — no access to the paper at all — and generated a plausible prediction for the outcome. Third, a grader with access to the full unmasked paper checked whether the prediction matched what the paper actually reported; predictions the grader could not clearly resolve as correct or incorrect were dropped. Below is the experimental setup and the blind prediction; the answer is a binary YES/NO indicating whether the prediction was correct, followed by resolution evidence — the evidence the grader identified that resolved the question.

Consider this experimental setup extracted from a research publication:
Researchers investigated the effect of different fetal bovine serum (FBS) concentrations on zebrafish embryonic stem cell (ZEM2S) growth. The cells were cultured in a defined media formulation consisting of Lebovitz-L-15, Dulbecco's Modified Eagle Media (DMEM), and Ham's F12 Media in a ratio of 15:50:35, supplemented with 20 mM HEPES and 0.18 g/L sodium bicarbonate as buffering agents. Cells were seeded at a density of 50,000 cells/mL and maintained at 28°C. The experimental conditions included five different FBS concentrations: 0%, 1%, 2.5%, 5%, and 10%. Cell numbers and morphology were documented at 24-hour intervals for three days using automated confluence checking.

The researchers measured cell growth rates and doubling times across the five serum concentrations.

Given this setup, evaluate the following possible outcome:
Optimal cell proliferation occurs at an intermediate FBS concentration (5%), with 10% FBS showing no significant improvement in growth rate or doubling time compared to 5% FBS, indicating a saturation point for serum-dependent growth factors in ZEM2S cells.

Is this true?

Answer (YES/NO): NO